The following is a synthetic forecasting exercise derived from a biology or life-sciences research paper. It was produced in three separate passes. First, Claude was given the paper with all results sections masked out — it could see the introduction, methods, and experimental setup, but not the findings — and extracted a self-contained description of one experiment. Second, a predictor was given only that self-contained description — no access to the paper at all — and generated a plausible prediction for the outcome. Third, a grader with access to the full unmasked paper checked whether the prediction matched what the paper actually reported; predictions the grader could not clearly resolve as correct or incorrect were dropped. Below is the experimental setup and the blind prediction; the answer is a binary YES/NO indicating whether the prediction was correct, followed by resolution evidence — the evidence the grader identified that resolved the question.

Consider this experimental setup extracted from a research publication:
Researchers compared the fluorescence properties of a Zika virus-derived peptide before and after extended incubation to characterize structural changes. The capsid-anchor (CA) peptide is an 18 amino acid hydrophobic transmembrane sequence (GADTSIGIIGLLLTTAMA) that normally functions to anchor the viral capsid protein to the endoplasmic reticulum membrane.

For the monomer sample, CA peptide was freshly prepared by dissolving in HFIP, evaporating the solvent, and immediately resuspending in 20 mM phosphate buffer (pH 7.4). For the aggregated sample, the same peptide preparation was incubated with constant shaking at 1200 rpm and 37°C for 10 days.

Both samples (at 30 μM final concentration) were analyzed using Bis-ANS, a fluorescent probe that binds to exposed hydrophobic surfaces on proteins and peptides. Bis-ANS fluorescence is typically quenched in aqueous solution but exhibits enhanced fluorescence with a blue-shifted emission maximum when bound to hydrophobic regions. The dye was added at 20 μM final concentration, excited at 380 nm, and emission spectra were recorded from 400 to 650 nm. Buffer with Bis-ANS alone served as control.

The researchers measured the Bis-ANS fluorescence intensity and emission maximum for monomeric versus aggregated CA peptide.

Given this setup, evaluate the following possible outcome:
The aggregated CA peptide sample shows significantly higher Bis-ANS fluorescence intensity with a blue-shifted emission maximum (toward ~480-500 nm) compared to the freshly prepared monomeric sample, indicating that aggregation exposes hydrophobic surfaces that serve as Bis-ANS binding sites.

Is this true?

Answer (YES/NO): NO